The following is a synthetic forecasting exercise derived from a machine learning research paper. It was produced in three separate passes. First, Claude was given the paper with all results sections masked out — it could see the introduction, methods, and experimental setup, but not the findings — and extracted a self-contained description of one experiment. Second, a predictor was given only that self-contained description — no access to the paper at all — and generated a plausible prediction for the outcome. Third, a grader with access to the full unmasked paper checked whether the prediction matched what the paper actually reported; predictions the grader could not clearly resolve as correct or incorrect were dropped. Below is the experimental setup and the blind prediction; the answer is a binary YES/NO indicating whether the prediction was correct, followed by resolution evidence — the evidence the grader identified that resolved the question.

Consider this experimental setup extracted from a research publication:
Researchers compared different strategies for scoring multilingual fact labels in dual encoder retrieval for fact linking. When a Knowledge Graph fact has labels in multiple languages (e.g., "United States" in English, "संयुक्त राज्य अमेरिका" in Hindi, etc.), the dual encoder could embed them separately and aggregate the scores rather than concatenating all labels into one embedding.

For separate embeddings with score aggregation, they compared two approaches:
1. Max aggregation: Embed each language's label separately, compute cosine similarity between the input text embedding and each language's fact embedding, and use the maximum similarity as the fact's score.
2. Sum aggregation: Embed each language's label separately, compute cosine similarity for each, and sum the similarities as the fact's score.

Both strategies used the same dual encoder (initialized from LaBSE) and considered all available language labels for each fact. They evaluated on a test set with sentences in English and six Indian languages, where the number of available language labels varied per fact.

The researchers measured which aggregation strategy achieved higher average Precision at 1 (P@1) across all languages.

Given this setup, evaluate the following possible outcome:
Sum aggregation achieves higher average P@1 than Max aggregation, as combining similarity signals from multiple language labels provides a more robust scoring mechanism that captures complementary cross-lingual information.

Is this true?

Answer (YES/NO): YES